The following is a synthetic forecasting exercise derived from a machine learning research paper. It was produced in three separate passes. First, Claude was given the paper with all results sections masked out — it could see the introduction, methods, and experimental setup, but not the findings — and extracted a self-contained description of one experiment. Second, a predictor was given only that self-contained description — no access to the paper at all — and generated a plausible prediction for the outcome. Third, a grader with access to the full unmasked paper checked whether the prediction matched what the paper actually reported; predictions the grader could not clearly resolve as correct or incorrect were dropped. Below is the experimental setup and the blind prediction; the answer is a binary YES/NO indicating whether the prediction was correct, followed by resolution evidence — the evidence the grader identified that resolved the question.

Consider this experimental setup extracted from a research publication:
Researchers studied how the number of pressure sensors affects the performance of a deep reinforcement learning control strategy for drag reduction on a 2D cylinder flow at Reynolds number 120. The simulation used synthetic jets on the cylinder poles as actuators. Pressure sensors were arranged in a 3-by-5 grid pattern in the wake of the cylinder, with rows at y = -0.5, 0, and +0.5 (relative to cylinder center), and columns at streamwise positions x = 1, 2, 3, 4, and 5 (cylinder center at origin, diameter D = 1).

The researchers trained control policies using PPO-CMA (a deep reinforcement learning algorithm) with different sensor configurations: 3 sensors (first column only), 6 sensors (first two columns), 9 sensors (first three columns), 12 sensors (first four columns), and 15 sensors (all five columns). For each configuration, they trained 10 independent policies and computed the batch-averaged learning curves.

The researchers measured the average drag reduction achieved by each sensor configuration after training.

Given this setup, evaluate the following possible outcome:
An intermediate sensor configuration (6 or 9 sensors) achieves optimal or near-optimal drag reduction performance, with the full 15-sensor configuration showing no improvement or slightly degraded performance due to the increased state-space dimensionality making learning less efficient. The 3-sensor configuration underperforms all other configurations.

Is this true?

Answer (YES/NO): NO